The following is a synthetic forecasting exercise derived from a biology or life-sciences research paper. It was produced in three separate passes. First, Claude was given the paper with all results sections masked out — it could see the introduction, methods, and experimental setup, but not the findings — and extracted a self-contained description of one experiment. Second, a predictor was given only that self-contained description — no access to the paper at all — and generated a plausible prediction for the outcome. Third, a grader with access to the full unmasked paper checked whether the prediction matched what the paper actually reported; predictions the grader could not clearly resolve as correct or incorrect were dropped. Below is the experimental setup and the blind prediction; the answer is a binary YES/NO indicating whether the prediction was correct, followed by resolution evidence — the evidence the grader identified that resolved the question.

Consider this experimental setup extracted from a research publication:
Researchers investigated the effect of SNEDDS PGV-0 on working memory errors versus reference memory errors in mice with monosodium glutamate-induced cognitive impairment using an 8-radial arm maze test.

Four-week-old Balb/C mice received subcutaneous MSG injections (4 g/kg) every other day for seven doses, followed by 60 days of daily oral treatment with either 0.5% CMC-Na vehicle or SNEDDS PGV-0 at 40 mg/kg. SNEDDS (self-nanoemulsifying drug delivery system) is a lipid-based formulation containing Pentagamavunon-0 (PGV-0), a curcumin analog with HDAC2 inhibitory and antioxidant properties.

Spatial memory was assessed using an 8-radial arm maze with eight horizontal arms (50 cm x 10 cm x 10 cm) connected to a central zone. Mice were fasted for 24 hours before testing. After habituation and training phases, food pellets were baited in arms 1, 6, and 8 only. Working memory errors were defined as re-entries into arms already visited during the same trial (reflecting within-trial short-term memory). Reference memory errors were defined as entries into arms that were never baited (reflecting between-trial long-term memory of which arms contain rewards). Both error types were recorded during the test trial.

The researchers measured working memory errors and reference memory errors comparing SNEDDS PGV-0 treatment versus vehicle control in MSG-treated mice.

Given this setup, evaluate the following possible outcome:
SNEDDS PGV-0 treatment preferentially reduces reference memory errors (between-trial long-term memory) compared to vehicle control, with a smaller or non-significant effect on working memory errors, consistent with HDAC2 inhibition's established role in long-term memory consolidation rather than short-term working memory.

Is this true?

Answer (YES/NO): NO